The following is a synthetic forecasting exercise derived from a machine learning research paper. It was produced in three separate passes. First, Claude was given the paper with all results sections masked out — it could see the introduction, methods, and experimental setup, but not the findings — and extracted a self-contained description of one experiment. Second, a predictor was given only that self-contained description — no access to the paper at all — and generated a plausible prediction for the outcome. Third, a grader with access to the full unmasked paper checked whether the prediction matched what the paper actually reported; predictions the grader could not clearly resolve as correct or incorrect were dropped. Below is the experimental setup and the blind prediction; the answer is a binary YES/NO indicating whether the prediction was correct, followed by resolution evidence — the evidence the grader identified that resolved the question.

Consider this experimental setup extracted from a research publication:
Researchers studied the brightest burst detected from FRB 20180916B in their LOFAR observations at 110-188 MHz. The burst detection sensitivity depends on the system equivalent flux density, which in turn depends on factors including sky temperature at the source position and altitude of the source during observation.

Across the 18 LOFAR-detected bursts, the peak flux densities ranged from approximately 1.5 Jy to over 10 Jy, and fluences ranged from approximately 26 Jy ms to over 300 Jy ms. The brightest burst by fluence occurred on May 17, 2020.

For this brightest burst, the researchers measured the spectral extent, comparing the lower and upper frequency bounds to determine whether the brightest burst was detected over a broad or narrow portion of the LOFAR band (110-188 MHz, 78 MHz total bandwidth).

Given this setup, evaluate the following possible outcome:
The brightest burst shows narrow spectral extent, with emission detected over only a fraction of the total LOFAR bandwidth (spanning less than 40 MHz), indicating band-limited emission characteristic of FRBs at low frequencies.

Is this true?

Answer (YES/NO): NO